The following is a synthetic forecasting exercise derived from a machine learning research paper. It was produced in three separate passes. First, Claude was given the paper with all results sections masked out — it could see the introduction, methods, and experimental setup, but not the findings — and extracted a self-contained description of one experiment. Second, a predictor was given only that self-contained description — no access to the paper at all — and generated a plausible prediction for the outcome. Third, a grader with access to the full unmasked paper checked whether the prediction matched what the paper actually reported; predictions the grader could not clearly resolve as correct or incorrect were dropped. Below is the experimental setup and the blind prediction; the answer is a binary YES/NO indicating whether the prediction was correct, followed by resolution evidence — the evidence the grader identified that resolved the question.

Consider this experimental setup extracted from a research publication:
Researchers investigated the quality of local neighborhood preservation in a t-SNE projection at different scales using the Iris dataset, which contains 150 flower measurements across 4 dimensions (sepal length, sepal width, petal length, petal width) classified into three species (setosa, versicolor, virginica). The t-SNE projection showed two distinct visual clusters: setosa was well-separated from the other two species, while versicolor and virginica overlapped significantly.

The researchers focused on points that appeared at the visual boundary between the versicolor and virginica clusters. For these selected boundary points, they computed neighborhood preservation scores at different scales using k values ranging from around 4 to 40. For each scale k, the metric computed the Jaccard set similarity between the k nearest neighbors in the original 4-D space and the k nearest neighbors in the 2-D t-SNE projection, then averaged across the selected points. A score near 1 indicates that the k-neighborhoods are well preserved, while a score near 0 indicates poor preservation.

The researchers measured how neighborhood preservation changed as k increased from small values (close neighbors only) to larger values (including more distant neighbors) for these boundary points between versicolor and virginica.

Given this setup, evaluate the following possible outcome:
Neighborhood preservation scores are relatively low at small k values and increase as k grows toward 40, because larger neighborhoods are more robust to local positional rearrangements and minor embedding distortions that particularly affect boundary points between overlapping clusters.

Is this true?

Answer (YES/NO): NO